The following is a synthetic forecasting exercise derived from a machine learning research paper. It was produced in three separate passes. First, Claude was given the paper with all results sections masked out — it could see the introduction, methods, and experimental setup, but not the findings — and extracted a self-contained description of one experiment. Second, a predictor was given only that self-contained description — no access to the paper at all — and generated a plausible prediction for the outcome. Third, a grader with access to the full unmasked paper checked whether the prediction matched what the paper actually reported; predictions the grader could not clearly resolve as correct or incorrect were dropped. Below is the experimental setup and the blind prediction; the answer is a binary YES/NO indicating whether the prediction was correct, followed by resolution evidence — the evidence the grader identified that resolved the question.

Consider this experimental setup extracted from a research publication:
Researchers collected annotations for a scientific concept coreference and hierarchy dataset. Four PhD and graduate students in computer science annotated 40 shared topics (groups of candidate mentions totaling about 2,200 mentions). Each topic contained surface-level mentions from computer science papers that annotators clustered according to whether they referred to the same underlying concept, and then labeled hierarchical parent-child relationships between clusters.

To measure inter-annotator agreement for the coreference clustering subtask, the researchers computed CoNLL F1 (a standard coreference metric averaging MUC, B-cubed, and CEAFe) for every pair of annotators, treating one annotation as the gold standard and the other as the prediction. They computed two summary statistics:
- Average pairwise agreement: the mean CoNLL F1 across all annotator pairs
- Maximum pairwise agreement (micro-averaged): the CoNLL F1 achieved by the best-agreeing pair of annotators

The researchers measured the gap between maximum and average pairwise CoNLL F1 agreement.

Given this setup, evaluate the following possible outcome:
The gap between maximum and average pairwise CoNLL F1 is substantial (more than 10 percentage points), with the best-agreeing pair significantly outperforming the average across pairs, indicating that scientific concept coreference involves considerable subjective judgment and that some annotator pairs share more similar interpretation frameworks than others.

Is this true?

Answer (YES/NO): NO